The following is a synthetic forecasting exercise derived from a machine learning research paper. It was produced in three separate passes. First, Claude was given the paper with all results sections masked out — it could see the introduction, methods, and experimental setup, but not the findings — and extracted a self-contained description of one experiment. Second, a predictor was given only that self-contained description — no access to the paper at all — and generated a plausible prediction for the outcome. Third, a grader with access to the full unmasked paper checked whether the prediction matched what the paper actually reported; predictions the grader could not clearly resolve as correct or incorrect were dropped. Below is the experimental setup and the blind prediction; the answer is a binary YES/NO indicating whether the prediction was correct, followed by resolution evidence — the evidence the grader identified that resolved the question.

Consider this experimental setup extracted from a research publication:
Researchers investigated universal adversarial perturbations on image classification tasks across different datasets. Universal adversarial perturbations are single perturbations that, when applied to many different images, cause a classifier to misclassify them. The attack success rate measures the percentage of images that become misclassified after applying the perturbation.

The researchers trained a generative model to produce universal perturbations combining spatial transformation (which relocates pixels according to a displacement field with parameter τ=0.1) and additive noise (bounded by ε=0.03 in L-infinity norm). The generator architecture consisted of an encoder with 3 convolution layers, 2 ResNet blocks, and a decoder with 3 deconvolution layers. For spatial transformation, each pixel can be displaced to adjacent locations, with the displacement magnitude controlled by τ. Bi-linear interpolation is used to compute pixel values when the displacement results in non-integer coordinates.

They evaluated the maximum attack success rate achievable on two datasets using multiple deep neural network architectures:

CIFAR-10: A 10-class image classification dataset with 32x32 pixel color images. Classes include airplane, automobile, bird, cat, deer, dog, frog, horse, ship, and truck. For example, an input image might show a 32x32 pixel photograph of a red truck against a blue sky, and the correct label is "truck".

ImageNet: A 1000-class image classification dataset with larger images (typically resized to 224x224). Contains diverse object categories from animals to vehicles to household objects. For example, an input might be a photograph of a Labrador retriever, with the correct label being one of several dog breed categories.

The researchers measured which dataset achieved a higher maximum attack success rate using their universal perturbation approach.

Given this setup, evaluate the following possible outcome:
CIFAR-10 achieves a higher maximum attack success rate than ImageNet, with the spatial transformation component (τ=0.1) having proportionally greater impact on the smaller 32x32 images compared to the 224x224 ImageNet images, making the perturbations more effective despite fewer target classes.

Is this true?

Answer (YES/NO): NO